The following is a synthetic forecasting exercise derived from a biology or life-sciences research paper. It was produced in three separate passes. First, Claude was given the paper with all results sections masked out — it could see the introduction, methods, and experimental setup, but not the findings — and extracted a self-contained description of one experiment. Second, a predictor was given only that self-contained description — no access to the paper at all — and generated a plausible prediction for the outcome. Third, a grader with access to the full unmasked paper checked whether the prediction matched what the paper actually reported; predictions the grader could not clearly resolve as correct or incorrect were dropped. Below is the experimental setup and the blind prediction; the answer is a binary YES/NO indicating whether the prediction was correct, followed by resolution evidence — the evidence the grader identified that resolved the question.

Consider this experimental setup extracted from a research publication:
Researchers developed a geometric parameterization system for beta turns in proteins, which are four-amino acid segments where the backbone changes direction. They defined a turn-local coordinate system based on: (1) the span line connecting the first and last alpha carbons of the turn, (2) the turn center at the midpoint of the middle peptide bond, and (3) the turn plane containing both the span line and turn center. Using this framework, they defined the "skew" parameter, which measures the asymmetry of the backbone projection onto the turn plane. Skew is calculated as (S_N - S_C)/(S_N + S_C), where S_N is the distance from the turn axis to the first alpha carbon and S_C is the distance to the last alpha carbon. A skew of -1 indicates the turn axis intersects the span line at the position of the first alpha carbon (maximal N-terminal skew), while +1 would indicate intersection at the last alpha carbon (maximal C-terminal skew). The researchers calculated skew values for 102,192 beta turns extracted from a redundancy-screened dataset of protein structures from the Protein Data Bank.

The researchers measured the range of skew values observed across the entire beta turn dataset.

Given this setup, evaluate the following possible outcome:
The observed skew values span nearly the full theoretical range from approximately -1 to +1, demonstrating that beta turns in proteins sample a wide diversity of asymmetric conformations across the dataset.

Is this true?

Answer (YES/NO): NO